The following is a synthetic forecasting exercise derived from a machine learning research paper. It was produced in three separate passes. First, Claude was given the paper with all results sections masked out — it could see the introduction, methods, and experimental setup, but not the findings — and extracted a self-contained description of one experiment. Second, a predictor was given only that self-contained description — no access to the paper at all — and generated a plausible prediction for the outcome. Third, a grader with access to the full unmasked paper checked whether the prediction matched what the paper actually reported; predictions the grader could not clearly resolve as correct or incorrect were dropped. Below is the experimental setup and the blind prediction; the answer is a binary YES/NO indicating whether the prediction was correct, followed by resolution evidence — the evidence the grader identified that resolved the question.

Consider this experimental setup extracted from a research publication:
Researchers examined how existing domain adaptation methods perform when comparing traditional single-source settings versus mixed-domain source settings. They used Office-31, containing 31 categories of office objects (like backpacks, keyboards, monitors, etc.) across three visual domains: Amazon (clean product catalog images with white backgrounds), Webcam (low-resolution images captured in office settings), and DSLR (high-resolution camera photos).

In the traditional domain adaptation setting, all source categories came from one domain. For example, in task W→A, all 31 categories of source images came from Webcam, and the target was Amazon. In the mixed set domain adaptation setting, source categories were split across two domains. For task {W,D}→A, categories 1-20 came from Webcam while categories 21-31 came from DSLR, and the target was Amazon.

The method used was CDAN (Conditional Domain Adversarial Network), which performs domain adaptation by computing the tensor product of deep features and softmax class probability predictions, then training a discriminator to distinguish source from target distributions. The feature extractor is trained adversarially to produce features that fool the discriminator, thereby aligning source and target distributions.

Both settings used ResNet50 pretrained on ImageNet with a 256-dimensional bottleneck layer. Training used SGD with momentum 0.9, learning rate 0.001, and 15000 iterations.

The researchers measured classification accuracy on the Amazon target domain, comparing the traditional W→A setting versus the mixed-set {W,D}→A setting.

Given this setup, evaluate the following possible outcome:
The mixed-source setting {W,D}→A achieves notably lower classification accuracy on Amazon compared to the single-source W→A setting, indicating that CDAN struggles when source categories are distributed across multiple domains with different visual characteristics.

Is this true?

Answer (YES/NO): NO